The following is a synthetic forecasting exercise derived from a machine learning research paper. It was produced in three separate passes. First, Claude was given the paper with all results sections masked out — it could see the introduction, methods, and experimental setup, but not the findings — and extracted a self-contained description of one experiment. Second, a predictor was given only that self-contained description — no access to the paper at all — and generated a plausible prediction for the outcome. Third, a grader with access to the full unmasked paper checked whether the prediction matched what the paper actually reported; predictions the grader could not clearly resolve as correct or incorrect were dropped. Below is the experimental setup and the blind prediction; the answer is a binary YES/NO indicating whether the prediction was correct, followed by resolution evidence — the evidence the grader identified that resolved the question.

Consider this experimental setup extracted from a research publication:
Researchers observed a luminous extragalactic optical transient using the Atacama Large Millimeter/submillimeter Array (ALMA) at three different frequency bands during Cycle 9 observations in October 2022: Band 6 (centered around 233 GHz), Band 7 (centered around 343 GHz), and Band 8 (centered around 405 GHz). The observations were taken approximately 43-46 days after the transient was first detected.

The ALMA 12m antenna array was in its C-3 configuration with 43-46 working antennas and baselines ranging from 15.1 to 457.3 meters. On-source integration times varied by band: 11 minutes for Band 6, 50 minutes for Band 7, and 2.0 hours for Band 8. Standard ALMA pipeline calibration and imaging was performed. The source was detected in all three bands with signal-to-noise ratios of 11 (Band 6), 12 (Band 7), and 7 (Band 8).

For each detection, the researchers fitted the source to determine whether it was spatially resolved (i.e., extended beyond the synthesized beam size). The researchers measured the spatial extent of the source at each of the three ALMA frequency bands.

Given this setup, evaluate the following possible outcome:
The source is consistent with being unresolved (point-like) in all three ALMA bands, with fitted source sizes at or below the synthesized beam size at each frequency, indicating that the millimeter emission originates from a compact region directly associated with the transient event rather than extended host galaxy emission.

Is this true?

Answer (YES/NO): NO